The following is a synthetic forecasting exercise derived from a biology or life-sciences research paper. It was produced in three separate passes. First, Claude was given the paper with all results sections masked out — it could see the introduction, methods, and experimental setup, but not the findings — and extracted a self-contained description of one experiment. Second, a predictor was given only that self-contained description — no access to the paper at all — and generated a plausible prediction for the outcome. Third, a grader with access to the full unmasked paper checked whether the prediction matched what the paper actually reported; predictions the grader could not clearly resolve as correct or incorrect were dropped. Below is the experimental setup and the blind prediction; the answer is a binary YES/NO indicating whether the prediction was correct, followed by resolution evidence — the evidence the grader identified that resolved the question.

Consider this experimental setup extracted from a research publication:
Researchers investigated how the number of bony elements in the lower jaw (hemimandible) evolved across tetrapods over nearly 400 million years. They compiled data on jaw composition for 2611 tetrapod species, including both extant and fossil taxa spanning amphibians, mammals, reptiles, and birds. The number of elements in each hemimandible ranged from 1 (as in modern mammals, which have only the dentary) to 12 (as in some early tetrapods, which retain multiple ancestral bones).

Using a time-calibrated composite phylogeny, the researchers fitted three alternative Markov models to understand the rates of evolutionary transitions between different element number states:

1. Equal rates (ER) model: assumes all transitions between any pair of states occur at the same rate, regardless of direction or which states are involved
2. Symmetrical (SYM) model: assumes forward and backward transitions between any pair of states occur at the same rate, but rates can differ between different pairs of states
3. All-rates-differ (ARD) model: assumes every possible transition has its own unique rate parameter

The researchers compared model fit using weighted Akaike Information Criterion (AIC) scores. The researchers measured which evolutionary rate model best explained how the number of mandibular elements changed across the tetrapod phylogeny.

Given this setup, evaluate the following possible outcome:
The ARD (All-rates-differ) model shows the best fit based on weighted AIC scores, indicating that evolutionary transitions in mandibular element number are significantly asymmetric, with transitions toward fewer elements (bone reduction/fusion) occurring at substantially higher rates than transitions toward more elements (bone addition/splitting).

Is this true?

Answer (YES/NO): NO